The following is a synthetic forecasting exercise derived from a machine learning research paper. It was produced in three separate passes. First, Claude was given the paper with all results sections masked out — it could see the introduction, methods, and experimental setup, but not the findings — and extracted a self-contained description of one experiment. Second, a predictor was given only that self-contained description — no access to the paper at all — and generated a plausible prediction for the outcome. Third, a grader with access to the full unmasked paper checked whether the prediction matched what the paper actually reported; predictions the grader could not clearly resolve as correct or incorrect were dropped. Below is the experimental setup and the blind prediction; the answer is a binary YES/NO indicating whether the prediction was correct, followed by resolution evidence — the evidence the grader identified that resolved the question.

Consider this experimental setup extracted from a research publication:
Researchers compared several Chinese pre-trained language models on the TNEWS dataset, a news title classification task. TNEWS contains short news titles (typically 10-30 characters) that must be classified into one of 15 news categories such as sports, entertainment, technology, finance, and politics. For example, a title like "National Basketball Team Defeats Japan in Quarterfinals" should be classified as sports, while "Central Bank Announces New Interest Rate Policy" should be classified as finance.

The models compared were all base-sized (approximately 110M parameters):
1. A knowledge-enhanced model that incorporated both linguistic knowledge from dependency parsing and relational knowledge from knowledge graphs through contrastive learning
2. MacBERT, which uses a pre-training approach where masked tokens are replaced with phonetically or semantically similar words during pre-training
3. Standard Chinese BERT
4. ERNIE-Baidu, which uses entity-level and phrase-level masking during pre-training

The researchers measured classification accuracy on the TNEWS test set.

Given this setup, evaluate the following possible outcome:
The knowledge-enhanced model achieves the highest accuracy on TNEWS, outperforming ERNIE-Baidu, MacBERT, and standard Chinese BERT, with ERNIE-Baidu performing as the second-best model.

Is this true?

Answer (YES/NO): NO